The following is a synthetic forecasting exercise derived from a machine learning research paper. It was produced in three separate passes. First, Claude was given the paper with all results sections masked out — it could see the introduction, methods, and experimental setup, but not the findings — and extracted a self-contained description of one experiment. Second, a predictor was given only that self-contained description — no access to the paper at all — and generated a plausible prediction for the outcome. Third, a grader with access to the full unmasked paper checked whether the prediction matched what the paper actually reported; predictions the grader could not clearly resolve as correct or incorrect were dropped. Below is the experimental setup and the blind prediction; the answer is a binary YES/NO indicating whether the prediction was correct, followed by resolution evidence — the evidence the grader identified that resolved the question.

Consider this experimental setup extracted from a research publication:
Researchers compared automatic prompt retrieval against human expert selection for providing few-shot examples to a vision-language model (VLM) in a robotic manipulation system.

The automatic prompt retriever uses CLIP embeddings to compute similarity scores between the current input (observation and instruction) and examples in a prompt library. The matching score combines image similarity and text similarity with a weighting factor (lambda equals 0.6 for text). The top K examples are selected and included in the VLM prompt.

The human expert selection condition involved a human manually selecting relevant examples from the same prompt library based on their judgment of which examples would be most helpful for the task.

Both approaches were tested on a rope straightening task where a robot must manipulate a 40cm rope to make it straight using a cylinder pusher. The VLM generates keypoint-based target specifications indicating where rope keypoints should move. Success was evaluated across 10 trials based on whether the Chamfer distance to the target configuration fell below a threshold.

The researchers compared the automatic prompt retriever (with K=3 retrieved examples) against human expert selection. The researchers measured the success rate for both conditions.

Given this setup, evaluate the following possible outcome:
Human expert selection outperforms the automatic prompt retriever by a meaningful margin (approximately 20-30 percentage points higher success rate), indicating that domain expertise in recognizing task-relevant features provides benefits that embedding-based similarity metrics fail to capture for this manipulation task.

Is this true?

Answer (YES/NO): NO